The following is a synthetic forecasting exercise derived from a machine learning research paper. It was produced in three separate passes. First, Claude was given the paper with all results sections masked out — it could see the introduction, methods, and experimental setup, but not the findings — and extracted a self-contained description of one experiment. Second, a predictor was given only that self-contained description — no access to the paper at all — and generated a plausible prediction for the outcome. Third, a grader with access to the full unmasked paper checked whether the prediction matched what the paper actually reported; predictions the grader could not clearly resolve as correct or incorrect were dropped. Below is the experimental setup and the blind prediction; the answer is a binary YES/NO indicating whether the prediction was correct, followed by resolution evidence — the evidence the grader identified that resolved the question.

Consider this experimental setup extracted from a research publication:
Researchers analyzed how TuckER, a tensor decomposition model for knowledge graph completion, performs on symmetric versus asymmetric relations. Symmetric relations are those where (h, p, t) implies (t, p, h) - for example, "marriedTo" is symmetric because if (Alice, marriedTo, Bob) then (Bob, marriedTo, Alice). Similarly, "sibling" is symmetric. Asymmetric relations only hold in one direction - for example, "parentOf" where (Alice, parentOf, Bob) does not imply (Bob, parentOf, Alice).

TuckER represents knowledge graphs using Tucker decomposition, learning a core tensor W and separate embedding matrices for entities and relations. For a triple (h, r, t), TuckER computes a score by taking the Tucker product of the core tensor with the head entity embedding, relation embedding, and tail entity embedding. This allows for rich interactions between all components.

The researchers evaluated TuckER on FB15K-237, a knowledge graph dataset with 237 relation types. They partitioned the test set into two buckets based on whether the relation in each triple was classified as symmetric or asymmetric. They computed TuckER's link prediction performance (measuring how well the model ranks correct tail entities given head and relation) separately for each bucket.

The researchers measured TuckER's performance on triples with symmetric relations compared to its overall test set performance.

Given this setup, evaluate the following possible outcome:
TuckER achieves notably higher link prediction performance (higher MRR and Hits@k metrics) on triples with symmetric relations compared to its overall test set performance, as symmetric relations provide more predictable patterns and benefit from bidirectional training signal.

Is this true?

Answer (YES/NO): NO